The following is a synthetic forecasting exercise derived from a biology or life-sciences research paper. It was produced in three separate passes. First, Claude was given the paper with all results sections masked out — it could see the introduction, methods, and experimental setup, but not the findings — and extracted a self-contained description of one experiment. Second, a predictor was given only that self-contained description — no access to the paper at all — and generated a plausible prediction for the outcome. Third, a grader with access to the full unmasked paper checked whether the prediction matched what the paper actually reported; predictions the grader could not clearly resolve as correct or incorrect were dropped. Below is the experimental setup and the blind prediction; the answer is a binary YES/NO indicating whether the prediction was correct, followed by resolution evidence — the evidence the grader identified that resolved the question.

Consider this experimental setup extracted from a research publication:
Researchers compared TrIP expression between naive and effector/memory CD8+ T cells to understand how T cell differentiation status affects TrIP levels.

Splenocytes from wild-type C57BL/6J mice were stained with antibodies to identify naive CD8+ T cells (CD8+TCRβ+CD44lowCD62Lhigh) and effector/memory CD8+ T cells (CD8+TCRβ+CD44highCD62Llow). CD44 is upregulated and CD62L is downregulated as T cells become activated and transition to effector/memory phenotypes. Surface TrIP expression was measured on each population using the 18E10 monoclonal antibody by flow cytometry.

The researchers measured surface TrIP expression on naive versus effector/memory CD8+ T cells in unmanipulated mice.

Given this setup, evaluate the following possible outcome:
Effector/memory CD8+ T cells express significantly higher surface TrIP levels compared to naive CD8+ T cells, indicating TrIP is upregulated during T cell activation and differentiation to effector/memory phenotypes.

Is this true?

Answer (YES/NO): NO